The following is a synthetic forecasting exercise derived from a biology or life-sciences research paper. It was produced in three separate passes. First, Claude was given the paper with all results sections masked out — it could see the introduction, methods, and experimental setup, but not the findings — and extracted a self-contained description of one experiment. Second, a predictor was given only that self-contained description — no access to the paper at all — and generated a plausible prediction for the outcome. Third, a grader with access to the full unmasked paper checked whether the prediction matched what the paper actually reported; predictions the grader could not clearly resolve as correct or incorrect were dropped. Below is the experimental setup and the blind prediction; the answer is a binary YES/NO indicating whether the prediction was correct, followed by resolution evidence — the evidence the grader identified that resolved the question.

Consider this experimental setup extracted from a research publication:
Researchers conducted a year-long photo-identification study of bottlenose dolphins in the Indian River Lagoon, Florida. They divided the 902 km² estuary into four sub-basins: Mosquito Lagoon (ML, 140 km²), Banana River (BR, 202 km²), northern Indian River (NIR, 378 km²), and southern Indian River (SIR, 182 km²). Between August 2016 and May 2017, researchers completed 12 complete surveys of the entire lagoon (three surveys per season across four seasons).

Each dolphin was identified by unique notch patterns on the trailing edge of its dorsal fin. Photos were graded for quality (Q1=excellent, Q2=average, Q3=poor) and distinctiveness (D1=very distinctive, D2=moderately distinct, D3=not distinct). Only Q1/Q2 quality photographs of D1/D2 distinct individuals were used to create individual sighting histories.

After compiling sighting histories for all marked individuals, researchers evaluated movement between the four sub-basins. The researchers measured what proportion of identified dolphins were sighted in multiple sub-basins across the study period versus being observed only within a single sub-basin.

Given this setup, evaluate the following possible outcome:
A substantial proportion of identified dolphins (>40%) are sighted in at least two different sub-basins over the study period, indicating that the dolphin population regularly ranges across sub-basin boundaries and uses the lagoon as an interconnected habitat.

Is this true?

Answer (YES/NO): NO